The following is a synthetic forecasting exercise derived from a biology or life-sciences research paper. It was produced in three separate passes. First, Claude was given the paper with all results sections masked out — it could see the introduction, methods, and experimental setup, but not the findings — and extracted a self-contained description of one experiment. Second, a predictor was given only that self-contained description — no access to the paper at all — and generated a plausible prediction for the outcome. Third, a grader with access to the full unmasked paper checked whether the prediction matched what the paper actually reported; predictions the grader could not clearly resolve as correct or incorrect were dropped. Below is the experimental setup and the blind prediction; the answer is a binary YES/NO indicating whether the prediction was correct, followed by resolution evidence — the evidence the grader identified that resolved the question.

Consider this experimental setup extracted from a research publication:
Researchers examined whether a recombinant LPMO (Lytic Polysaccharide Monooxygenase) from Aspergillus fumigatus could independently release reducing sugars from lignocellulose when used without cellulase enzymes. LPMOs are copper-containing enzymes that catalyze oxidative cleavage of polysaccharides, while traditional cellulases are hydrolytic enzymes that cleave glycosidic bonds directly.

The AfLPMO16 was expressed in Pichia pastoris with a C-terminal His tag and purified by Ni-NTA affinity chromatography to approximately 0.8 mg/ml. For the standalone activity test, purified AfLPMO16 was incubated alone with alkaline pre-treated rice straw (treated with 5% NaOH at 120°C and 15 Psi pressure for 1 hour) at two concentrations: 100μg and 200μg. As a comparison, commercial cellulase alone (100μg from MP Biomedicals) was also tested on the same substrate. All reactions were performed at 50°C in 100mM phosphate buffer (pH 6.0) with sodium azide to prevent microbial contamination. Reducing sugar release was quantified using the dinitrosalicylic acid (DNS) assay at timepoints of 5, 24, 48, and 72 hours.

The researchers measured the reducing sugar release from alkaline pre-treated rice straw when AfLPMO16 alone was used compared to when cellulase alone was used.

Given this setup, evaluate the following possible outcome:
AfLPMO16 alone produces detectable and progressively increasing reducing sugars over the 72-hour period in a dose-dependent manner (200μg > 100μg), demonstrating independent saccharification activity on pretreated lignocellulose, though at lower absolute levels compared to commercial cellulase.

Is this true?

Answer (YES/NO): NO